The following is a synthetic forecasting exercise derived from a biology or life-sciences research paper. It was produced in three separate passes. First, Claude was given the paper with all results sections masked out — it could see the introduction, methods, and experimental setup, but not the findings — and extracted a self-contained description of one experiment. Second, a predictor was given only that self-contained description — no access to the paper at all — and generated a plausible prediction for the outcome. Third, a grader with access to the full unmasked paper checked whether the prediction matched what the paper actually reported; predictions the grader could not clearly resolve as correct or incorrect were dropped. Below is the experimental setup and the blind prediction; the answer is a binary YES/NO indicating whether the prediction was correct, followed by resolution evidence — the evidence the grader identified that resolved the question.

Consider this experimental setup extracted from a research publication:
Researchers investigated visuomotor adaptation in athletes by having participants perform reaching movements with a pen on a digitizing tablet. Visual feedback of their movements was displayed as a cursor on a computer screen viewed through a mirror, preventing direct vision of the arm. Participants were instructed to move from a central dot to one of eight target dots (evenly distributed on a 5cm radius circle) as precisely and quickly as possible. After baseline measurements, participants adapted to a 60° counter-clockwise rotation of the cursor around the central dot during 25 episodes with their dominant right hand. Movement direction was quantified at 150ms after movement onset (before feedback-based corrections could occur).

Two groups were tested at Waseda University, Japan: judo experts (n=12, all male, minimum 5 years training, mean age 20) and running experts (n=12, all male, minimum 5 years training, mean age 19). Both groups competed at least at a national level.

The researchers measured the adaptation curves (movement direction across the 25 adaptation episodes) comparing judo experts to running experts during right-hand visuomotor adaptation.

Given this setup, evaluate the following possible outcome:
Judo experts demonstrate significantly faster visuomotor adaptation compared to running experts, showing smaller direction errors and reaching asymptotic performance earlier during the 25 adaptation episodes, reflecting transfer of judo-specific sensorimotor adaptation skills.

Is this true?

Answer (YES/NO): NO